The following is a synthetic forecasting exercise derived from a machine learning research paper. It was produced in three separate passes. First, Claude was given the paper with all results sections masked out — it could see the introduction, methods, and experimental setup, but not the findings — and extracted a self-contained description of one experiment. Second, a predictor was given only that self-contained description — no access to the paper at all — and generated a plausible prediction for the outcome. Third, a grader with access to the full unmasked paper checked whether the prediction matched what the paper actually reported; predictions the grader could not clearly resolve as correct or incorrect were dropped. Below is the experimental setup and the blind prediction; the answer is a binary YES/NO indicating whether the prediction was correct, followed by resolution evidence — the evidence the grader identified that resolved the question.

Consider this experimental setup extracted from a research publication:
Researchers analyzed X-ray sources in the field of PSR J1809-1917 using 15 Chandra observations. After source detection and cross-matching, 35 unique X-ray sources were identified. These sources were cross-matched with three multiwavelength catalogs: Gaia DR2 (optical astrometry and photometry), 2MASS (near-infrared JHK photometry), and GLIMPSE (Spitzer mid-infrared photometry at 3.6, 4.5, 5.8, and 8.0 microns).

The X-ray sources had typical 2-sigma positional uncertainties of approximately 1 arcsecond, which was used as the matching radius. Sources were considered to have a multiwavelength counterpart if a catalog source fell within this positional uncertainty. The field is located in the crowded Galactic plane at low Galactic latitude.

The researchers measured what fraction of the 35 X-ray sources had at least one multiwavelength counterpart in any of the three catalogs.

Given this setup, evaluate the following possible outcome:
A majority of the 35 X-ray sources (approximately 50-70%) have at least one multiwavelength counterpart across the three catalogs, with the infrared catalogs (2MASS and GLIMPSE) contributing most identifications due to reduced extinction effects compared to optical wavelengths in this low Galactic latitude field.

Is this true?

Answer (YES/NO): NO